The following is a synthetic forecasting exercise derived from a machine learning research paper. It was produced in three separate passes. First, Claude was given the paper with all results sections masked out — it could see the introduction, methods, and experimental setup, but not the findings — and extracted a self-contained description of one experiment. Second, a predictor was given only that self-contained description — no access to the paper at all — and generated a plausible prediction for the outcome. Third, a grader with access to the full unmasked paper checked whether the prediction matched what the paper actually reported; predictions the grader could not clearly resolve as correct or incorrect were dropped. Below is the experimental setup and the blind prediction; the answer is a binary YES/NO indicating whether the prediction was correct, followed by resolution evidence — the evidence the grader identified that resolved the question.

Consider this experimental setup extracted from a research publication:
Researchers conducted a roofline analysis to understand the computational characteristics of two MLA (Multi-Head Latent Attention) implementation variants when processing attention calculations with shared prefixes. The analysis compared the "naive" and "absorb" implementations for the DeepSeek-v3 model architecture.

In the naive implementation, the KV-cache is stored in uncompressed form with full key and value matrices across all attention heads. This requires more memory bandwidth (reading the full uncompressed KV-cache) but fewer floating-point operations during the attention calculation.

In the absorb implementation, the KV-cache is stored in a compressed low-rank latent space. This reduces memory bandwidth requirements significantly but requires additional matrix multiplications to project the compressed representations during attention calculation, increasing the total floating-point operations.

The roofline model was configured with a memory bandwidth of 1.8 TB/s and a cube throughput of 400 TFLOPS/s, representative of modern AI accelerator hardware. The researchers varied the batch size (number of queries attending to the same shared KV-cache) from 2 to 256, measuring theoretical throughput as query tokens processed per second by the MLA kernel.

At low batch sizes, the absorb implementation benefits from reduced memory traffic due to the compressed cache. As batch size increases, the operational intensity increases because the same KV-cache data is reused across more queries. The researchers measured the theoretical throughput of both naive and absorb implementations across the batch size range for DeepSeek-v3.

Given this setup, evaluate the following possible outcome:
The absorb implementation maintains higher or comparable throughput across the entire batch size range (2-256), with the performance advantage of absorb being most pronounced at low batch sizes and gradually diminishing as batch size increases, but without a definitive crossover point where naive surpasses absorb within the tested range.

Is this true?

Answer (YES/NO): NO